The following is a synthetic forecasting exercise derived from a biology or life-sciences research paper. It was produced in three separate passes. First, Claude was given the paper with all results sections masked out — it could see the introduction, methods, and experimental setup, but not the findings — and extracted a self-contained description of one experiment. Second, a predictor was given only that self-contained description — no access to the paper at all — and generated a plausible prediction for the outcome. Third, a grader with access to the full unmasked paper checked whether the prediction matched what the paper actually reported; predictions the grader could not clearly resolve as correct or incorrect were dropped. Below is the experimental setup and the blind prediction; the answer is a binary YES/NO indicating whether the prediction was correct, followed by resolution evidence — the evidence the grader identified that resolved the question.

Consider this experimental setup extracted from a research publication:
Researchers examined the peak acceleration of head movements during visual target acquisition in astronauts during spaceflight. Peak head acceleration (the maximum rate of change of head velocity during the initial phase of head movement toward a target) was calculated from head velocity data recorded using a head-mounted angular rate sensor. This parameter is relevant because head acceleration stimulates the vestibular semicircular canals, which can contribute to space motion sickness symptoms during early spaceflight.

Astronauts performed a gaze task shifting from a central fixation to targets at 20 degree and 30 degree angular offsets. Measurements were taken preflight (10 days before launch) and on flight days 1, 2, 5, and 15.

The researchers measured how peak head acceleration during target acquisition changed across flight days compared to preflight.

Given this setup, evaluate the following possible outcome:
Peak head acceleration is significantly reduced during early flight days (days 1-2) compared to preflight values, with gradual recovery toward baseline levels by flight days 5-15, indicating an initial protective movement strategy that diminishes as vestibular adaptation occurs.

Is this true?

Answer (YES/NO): NO